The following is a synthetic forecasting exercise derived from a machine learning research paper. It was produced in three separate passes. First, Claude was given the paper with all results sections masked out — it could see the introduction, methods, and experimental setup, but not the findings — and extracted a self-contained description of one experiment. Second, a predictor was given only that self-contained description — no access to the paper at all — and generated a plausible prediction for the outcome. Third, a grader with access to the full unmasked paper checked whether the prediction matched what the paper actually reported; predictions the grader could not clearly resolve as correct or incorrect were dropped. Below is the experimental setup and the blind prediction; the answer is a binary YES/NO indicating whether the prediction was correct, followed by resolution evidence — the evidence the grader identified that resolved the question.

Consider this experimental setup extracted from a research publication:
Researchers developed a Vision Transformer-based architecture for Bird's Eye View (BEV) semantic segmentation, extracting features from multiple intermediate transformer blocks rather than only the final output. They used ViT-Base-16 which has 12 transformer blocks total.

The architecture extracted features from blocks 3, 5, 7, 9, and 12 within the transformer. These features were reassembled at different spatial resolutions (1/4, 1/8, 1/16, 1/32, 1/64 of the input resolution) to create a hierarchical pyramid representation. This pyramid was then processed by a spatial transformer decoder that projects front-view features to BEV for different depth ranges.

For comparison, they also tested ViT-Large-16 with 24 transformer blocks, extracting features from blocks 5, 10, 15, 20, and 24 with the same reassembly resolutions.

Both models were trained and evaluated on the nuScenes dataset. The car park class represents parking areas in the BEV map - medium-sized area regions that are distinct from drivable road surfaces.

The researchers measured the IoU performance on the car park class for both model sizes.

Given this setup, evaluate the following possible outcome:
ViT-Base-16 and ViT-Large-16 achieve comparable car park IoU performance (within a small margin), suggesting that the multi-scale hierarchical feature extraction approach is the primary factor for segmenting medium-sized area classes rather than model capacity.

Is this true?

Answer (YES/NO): NO